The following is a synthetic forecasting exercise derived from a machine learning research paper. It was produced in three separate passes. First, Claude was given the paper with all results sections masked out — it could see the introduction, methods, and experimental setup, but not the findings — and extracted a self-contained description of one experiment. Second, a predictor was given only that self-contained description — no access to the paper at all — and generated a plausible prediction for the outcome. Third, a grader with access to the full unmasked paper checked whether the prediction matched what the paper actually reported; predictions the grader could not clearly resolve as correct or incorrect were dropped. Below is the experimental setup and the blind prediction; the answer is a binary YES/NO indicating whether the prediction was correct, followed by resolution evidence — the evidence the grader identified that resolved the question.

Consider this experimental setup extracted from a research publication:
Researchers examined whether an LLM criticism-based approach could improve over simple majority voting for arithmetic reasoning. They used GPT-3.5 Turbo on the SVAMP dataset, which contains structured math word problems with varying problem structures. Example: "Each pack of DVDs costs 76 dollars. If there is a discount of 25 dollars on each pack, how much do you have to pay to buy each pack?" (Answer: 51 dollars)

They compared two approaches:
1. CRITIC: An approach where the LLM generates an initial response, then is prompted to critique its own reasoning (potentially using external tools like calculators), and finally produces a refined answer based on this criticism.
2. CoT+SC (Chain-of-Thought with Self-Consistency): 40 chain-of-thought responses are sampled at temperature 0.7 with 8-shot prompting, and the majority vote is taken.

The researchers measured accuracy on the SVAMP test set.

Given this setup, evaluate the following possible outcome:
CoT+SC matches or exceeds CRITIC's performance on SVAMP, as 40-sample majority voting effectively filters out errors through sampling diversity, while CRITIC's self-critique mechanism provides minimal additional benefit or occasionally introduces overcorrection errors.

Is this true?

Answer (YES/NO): YES